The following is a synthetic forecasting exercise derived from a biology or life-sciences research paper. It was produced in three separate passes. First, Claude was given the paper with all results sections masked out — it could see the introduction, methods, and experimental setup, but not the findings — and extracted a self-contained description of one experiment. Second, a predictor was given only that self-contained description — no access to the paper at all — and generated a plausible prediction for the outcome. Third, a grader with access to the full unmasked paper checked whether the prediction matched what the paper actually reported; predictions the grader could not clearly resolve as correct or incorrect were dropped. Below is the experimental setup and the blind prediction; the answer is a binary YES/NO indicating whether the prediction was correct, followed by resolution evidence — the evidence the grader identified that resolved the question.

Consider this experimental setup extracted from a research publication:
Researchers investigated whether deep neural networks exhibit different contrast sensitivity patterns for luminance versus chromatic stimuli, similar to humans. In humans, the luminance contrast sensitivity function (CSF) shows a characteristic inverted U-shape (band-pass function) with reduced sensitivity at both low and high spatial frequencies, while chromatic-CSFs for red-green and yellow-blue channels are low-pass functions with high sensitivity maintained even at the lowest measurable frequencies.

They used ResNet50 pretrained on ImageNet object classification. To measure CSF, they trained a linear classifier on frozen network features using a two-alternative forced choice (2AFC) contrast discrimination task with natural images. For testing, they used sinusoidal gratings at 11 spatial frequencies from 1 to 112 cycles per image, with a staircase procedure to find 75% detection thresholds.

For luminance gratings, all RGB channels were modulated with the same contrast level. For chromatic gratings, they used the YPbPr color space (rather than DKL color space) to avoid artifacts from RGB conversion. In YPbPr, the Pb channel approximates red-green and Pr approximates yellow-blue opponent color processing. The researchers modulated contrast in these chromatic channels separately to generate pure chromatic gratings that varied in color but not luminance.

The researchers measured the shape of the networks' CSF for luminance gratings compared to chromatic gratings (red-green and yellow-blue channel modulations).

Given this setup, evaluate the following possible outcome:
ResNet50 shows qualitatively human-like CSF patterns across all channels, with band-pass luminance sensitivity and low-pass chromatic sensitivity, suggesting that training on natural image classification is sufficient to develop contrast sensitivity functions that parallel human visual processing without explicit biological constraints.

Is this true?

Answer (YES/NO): YES